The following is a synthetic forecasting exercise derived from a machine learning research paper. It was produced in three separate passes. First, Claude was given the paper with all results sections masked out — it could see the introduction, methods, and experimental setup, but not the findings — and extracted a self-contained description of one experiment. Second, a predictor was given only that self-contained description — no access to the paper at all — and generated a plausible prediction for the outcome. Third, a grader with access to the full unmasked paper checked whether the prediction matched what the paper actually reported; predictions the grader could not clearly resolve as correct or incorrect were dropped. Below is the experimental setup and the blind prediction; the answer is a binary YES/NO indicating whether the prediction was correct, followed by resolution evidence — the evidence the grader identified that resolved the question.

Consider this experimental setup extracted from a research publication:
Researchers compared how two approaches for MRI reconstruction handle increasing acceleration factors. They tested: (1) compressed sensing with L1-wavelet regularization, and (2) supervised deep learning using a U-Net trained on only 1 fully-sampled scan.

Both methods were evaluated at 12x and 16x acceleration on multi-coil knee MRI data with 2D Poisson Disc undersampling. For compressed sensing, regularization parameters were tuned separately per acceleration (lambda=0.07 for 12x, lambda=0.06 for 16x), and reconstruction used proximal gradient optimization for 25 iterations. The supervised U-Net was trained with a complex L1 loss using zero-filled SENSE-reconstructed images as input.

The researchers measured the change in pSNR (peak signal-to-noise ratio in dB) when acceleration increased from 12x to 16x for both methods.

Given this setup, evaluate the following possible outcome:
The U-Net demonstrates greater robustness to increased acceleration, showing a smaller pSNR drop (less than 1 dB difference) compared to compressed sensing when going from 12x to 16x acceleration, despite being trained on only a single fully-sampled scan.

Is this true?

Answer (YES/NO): NO